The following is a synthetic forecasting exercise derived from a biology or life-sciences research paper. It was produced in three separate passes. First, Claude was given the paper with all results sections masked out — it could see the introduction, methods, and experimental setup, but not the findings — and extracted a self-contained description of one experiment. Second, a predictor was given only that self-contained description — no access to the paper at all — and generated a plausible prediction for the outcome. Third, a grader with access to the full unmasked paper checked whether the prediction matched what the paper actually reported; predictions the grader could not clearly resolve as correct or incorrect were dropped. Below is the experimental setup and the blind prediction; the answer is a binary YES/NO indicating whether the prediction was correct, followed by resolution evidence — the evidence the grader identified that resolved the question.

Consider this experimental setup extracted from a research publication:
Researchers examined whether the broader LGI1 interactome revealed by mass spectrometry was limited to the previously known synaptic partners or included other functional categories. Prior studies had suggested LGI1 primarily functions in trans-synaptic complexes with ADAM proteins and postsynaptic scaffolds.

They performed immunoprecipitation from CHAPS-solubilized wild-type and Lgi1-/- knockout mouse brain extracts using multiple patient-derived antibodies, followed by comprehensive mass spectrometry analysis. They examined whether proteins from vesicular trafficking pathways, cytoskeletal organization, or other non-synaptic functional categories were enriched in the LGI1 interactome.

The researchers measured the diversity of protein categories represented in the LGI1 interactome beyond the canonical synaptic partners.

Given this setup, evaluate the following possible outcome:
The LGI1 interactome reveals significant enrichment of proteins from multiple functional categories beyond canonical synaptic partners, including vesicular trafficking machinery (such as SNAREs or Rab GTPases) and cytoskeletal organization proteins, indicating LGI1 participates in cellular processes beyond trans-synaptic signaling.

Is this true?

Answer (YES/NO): YES